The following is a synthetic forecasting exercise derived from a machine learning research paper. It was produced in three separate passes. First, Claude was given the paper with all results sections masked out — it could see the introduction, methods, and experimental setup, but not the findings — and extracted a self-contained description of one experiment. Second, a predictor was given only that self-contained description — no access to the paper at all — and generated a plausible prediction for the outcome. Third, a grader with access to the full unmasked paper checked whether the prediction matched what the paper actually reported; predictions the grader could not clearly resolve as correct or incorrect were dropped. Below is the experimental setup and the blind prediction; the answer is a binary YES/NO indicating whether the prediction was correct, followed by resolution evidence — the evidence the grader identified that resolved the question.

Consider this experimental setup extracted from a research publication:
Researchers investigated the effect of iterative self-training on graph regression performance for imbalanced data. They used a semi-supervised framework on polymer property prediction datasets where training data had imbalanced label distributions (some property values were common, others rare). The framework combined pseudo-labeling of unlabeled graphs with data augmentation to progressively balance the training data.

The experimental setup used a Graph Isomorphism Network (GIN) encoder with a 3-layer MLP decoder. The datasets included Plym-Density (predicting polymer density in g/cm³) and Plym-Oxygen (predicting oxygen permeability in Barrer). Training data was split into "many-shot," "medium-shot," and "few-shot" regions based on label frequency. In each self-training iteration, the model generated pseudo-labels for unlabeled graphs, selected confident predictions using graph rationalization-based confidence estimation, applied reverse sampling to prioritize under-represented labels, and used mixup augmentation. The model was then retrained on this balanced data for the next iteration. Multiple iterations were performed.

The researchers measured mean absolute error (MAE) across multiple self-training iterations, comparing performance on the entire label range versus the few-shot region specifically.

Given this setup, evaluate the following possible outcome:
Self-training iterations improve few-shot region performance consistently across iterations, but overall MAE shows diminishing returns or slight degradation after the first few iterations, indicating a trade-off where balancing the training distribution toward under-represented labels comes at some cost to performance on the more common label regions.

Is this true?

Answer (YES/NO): NO